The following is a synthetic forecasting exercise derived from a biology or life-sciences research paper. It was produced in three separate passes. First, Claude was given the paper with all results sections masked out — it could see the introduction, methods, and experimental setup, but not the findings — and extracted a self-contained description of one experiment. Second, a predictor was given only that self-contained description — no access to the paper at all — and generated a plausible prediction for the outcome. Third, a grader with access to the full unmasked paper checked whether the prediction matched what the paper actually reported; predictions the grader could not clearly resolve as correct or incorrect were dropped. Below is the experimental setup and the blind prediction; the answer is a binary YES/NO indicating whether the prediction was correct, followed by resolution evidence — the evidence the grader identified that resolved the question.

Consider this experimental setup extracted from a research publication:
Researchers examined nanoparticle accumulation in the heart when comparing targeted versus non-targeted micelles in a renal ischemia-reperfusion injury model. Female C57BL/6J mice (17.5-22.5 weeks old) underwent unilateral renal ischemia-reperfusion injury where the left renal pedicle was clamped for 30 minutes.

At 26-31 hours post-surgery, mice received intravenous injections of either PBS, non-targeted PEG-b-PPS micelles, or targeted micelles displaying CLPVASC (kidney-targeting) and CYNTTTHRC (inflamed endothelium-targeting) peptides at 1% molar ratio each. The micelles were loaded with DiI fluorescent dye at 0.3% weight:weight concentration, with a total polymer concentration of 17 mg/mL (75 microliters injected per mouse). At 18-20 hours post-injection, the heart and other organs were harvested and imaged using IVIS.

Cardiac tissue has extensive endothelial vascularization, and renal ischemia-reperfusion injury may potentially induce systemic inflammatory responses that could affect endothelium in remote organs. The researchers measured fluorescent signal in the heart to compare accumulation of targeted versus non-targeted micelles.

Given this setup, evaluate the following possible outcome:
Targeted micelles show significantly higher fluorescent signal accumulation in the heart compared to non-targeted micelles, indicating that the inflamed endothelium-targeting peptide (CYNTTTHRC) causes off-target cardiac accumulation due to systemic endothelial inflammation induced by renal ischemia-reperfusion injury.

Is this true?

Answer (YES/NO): NO